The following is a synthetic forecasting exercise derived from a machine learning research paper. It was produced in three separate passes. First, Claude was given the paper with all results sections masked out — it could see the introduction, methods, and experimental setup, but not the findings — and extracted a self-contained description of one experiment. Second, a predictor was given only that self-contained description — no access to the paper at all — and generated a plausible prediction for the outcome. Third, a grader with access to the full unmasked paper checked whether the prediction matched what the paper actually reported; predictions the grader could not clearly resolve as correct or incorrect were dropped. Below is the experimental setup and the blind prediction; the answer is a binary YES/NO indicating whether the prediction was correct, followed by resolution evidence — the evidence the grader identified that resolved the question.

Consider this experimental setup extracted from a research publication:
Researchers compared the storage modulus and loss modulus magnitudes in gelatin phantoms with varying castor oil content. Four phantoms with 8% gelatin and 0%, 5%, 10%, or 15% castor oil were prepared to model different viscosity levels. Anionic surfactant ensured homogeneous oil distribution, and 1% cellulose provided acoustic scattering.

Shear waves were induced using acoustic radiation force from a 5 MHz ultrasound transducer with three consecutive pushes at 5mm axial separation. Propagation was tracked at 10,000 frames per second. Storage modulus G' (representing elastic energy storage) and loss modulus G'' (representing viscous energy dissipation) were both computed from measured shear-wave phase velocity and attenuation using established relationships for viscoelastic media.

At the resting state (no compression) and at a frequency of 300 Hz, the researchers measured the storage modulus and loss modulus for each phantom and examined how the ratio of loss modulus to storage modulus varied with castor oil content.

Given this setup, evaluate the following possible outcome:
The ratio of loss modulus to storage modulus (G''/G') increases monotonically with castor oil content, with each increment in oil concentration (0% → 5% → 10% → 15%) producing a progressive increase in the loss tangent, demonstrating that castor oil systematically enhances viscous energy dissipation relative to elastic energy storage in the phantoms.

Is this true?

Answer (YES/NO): YES